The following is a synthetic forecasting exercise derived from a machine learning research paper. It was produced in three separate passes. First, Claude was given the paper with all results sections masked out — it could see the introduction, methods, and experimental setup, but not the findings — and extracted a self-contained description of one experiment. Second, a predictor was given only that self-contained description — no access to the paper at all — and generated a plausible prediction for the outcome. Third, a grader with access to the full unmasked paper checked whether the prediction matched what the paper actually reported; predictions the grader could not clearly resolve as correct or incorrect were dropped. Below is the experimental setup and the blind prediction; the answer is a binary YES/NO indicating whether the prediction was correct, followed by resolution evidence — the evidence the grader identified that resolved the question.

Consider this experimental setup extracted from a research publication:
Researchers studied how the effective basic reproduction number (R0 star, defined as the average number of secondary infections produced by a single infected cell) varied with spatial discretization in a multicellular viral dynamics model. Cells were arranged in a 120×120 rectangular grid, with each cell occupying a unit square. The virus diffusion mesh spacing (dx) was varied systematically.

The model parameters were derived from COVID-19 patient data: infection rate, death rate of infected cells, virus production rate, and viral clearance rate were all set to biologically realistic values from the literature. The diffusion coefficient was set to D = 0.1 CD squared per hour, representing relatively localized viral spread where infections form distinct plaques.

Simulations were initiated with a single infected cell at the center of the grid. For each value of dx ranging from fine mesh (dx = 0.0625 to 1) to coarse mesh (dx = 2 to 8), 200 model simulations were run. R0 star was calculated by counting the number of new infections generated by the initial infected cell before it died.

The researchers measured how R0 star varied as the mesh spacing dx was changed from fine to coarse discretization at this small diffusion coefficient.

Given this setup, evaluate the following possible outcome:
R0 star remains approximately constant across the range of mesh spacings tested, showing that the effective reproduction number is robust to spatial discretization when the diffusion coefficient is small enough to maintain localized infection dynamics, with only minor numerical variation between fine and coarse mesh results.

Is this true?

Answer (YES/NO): NO